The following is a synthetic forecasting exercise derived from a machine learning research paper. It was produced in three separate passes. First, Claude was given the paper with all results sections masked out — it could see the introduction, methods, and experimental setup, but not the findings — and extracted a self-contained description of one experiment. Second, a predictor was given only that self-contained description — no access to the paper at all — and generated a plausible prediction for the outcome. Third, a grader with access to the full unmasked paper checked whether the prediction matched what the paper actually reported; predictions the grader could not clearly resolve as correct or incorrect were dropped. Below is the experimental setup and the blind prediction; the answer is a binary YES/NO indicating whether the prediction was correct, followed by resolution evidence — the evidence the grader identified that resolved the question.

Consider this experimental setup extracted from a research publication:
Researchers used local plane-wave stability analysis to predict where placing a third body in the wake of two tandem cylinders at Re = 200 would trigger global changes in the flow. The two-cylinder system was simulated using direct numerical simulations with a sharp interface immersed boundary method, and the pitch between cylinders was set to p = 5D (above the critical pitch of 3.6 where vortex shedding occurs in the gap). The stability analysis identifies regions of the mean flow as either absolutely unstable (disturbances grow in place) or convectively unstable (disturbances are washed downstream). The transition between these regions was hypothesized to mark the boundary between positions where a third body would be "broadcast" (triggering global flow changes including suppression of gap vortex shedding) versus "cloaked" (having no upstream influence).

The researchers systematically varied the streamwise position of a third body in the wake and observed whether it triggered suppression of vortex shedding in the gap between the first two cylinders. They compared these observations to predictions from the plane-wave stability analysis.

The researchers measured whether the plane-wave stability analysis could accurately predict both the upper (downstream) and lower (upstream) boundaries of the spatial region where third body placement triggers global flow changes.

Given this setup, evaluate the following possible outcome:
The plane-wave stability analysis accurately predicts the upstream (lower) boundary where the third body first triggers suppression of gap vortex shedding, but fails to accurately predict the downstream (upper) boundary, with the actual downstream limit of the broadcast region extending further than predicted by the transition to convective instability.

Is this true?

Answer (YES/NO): NO